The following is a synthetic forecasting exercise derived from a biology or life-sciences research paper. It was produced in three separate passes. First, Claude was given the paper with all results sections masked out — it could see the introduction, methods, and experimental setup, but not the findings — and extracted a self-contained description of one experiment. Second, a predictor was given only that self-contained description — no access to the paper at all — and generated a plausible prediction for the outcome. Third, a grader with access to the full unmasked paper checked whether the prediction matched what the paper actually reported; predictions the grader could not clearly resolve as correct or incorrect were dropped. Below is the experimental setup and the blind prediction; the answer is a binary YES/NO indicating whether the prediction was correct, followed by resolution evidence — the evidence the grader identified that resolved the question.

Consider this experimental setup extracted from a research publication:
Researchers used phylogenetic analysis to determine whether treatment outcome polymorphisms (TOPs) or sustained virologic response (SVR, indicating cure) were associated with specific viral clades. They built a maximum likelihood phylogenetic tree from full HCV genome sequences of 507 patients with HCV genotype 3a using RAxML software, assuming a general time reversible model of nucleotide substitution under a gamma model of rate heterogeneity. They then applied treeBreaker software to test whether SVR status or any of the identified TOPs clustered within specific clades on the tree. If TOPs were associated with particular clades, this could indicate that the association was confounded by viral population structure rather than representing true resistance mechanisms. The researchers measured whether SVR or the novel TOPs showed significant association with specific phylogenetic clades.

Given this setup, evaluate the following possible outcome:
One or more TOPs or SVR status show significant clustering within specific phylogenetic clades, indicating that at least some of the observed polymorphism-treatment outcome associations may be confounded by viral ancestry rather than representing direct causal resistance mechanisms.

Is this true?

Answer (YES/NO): NO